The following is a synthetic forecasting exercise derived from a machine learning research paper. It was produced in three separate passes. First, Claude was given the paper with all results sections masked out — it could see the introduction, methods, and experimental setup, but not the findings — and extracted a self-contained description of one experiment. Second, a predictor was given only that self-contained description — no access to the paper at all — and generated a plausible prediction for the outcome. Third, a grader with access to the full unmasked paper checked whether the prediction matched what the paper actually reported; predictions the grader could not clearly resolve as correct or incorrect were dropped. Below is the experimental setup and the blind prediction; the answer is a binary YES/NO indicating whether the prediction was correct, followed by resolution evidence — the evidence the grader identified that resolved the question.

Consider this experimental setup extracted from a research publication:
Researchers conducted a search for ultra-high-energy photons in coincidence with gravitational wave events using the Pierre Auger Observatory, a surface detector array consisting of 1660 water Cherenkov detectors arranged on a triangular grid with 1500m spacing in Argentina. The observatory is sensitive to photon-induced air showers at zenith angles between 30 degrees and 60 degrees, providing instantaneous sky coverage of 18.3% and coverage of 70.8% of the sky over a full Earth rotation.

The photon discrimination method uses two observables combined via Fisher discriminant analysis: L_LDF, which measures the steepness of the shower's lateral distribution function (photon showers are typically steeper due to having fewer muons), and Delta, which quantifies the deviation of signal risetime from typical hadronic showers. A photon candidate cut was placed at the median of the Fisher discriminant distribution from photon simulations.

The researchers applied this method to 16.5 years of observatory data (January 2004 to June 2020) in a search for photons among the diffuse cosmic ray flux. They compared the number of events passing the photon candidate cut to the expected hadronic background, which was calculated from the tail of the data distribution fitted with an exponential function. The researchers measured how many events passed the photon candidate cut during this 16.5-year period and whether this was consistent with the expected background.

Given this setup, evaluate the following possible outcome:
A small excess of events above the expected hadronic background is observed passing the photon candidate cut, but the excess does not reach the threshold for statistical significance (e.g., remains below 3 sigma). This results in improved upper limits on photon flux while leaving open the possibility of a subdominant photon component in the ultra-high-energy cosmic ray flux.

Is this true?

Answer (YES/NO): NO